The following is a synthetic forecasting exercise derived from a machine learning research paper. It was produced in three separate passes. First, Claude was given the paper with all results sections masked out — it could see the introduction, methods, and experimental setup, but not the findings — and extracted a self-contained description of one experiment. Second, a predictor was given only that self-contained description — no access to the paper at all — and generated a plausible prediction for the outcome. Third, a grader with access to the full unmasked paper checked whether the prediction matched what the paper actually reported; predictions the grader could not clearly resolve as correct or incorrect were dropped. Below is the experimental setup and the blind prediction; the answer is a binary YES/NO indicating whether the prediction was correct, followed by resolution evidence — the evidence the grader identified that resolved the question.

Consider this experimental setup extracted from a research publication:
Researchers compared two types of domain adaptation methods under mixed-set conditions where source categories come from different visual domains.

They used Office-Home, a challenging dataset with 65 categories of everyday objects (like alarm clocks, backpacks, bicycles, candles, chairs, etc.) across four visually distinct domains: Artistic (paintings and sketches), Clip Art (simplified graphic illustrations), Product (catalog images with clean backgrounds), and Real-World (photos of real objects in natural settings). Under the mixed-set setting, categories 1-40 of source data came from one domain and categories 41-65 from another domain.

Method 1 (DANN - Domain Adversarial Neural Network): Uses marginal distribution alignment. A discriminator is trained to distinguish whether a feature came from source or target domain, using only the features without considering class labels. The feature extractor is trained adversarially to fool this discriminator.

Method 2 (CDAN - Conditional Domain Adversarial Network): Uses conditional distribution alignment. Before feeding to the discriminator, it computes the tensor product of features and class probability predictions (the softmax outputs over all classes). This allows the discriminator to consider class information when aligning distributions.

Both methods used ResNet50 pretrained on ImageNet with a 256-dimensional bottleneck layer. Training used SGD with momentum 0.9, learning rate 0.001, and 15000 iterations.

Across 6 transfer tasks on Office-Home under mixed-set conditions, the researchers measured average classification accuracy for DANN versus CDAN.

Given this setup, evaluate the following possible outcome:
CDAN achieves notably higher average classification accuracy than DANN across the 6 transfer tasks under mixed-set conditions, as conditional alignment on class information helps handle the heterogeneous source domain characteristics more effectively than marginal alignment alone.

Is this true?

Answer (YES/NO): YES